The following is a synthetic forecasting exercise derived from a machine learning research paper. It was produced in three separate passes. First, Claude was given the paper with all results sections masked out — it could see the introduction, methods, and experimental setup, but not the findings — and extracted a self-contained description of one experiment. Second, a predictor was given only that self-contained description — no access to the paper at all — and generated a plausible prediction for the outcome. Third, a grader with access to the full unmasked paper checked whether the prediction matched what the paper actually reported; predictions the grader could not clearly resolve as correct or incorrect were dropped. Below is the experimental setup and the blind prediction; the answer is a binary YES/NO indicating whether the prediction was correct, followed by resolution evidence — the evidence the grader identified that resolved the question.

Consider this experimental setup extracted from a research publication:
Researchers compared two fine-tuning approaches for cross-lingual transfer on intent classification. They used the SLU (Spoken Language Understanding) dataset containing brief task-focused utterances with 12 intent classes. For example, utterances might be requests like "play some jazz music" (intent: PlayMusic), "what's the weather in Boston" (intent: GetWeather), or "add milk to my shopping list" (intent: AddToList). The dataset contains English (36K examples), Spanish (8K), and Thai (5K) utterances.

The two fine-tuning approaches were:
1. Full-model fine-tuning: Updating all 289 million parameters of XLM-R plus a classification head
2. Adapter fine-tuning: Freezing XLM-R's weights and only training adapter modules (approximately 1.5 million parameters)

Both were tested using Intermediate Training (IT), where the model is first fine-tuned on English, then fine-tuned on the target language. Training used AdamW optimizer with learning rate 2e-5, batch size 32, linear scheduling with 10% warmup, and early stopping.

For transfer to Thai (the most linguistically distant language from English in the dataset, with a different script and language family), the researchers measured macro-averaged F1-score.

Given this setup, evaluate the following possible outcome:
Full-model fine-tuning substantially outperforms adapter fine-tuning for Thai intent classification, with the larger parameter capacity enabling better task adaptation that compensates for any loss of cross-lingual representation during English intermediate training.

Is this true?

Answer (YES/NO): NO